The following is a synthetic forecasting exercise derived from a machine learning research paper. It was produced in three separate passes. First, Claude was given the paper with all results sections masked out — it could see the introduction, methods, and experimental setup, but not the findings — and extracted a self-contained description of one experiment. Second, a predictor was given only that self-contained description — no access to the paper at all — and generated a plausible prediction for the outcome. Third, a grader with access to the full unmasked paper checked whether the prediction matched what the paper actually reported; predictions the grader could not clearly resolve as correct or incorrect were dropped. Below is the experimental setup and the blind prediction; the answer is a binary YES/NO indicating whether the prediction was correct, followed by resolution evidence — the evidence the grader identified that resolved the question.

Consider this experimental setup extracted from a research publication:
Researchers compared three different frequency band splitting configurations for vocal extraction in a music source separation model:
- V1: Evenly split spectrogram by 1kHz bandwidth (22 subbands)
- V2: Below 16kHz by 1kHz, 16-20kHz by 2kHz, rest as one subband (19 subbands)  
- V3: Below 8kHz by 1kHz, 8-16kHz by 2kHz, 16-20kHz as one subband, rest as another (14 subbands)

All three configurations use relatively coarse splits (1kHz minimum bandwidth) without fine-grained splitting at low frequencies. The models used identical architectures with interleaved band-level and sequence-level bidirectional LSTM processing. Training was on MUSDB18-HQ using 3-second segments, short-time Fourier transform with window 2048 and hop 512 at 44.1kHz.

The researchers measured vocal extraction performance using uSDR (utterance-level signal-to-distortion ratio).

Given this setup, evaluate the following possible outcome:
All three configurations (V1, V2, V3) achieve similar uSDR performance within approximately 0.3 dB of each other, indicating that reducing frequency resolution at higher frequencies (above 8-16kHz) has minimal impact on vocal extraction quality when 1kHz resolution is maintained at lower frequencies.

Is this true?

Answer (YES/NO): YES